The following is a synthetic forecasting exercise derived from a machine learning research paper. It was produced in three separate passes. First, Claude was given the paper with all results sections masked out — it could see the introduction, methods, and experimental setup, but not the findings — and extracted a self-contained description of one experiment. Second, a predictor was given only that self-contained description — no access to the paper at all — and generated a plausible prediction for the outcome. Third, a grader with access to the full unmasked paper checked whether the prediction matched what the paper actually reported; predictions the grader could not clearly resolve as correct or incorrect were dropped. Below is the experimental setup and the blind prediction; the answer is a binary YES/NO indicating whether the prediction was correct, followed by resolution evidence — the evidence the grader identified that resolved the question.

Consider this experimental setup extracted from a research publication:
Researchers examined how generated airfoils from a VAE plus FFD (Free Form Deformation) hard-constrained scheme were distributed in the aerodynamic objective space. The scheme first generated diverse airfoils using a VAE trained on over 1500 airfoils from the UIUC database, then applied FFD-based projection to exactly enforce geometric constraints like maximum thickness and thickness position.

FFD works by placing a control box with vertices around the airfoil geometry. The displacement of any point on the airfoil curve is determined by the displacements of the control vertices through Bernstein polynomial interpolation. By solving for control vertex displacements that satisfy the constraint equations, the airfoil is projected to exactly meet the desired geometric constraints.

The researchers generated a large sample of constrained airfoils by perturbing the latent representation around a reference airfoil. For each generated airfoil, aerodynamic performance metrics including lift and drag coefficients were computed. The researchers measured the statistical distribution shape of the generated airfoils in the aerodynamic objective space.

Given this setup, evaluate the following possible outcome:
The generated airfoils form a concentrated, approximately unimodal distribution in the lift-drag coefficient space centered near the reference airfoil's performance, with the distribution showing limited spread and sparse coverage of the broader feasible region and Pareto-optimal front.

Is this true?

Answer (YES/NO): NO